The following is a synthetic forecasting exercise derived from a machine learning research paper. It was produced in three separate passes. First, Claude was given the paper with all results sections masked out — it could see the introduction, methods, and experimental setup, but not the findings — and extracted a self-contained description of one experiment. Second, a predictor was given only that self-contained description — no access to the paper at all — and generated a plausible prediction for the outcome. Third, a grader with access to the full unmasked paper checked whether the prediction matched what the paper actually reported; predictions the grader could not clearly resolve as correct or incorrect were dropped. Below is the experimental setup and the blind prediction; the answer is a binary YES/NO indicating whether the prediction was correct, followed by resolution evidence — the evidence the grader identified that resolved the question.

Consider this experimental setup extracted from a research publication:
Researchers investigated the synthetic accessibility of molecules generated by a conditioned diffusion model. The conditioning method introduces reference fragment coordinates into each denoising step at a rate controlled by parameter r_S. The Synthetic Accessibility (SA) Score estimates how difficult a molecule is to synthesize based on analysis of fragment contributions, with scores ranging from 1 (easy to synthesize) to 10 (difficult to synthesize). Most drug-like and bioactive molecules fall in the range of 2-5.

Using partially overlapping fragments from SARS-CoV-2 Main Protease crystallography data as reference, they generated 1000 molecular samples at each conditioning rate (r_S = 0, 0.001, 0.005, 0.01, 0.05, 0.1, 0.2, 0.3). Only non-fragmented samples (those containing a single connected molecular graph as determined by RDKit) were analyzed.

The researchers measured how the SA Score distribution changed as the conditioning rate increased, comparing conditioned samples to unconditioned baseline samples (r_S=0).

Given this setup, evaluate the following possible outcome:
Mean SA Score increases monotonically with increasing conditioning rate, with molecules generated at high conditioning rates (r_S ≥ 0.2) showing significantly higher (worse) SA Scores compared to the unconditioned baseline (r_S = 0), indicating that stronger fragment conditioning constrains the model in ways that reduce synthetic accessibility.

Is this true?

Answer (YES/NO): NO